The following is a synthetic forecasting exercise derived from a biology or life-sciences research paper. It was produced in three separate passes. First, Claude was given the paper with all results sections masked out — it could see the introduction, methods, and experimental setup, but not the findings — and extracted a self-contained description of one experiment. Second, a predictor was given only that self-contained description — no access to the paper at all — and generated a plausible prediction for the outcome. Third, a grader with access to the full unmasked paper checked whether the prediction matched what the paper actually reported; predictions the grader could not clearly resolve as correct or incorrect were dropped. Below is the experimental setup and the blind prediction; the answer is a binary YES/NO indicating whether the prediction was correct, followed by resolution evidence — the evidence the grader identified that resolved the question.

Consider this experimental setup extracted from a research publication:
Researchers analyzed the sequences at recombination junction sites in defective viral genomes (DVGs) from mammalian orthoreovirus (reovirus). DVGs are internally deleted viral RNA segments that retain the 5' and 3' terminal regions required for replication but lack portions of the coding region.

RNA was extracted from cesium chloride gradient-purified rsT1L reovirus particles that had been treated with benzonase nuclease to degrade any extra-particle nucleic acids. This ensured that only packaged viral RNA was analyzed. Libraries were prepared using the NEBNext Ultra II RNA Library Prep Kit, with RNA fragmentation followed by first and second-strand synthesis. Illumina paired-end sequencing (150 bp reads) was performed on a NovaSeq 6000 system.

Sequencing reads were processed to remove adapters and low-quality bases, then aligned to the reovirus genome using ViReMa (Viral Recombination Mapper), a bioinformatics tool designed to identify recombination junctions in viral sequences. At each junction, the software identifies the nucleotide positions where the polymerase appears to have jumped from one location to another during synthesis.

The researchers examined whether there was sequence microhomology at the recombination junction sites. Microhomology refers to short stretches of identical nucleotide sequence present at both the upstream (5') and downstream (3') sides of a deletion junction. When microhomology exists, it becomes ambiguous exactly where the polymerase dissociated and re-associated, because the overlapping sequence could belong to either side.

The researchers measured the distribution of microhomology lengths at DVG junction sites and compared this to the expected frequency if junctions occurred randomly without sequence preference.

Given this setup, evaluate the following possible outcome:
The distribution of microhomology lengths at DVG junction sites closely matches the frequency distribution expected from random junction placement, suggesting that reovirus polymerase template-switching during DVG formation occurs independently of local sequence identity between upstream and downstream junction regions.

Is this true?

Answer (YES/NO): NO